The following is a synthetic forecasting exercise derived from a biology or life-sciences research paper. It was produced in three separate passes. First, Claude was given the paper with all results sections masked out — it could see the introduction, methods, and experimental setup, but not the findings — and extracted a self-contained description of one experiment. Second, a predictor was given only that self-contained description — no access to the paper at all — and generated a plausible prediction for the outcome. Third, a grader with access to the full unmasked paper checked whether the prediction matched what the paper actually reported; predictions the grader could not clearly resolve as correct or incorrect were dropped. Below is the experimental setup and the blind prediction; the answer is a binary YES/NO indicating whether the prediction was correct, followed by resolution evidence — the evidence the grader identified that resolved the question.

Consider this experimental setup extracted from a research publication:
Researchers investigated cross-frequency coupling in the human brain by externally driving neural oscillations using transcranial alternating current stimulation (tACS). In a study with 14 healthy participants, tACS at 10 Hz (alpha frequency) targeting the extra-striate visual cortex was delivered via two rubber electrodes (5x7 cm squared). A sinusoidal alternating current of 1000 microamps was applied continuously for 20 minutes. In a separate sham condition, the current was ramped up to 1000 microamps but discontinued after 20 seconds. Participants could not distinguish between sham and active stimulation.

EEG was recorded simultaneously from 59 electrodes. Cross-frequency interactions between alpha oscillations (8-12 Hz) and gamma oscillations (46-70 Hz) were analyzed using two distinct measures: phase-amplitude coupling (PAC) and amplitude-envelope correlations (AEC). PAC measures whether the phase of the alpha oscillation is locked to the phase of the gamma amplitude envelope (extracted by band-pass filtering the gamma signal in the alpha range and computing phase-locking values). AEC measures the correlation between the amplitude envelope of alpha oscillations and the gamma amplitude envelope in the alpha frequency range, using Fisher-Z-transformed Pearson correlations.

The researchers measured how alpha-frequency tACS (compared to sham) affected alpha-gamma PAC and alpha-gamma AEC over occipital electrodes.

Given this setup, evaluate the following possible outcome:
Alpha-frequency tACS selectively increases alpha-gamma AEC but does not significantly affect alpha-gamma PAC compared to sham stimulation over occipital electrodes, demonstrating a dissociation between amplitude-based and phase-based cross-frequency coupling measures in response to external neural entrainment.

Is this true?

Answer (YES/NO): NO